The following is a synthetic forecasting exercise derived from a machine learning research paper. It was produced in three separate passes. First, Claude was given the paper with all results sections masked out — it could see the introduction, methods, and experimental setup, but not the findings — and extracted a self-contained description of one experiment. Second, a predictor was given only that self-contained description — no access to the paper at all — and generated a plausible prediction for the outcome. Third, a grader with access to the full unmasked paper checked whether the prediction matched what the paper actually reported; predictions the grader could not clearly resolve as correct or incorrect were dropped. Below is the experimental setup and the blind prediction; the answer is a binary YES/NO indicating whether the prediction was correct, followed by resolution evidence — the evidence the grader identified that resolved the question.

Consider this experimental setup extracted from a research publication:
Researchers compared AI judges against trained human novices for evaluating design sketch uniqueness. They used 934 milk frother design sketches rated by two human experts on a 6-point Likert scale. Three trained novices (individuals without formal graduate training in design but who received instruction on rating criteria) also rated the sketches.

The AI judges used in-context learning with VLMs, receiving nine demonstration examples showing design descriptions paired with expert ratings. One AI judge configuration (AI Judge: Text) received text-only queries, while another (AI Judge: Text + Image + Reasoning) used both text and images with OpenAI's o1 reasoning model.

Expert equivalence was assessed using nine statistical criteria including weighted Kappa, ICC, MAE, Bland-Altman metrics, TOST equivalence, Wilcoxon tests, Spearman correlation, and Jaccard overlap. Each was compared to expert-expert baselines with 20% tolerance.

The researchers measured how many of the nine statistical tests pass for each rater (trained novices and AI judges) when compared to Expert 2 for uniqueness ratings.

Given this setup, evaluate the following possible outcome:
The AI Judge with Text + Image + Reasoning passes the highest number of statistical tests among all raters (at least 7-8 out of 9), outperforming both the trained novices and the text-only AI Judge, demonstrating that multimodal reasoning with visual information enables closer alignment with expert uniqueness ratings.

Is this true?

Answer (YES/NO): NO